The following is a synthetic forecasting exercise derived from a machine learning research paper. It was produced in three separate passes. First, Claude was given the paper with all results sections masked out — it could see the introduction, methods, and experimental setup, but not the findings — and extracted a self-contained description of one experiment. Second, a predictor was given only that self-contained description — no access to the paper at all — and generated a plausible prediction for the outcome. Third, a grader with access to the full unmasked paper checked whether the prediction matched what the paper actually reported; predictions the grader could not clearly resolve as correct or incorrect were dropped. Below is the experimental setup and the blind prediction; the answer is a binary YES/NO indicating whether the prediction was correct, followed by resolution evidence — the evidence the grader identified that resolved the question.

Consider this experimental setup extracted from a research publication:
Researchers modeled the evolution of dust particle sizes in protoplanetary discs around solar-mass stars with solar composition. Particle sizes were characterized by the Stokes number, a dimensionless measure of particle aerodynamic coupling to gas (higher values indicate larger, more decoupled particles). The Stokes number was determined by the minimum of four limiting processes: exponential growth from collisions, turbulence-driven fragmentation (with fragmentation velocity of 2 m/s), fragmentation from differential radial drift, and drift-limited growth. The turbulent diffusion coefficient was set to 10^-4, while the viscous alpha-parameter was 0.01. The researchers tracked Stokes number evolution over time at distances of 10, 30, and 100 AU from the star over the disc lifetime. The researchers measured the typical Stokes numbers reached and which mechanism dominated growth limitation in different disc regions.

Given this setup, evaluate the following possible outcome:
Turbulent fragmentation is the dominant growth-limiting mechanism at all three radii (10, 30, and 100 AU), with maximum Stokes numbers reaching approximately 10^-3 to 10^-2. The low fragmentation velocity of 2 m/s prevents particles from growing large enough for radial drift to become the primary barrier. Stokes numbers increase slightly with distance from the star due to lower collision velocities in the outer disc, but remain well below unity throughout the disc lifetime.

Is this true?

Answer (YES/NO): NO